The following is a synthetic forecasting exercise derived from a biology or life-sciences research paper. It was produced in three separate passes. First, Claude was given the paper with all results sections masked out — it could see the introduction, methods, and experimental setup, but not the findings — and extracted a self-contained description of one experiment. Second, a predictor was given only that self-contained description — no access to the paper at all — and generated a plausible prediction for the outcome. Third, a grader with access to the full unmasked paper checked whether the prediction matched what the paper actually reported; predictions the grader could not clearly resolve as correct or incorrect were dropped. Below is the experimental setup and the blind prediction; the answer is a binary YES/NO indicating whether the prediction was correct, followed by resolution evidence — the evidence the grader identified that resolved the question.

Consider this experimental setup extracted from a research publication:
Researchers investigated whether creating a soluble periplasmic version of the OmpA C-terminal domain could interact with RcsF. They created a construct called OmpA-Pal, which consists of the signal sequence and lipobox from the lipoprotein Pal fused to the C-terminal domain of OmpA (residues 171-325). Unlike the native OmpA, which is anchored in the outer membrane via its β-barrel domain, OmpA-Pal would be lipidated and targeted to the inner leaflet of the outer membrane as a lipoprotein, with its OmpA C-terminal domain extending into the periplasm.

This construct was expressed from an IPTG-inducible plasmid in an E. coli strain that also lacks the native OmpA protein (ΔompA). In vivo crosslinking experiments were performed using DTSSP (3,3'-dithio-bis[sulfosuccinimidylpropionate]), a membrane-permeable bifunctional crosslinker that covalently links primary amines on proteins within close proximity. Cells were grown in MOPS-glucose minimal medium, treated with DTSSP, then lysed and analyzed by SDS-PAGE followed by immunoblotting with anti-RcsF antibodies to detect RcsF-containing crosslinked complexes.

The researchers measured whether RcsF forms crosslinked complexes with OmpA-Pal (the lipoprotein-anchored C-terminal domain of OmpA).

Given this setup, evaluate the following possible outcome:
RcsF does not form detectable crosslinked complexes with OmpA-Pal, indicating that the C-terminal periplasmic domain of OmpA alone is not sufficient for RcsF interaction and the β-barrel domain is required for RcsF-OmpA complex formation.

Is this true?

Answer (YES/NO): NO